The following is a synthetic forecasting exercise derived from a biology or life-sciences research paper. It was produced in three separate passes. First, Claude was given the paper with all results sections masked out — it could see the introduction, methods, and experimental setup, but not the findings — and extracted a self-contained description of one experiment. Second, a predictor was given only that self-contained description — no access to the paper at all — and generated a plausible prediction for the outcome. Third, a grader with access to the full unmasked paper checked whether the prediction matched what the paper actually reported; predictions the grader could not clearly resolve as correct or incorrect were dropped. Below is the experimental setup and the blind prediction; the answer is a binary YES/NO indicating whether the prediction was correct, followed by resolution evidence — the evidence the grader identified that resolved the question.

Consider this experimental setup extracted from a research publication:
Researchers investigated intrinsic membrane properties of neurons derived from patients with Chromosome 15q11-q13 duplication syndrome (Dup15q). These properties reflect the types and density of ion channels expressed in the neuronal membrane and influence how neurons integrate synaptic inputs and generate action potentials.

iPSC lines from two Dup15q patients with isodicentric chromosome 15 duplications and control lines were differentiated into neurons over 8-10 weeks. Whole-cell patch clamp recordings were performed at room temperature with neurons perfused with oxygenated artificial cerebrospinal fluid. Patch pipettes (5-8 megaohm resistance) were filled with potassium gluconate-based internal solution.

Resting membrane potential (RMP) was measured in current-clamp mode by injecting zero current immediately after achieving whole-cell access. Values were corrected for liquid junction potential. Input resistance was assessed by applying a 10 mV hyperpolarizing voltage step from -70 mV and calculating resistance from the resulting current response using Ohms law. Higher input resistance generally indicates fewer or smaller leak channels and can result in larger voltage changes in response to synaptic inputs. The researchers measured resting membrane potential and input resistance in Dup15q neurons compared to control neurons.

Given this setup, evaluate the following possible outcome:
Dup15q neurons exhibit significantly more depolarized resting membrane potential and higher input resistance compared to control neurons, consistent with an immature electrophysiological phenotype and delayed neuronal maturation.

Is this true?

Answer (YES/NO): NO